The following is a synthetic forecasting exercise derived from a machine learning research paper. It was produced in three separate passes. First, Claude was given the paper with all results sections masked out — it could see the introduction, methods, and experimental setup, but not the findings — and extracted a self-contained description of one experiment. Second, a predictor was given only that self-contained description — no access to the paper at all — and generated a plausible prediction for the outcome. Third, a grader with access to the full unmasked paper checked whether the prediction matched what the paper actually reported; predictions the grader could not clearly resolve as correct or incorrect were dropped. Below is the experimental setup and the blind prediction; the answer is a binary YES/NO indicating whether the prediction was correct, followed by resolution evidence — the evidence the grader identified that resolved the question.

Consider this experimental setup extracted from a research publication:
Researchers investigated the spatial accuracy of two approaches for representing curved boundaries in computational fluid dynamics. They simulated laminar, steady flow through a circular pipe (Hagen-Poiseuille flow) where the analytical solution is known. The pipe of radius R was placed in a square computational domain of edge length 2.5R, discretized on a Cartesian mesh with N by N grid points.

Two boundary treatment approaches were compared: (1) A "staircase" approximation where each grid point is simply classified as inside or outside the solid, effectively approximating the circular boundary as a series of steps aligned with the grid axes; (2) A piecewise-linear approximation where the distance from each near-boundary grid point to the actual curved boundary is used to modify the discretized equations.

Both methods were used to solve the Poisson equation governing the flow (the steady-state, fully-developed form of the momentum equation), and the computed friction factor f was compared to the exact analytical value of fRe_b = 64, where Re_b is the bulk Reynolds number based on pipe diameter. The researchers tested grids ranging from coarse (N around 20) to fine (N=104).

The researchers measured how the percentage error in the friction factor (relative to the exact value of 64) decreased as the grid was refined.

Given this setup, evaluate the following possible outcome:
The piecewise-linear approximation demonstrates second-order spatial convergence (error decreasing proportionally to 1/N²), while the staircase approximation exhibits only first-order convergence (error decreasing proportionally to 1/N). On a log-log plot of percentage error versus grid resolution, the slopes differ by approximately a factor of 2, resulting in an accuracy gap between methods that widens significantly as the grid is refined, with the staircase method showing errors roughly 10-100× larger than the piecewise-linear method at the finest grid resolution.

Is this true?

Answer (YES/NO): NO